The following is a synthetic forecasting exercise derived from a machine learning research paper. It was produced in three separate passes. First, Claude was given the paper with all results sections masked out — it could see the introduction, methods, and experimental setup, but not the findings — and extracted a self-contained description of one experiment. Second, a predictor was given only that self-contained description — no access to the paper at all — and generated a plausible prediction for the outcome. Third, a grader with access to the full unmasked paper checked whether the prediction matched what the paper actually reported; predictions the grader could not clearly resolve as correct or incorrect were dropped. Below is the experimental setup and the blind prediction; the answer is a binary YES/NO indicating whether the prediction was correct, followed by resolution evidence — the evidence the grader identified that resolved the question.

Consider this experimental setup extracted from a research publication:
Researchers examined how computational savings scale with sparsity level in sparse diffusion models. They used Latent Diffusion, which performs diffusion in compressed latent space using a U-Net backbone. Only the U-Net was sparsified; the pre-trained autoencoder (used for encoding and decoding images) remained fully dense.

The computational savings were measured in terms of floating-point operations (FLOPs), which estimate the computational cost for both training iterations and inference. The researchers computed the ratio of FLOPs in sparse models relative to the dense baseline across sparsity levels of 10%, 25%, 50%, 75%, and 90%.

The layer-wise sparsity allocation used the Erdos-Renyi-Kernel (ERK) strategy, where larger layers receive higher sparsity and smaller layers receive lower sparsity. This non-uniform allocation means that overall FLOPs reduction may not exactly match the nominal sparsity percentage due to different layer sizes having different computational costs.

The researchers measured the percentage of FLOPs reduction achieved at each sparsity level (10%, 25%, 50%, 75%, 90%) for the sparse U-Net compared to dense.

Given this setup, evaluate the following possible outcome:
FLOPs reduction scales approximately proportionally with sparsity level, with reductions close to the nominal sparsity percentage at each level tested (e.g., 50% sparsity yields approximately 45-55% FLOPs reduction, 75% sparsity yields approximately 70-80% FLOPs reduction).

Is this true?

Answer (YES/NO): NO